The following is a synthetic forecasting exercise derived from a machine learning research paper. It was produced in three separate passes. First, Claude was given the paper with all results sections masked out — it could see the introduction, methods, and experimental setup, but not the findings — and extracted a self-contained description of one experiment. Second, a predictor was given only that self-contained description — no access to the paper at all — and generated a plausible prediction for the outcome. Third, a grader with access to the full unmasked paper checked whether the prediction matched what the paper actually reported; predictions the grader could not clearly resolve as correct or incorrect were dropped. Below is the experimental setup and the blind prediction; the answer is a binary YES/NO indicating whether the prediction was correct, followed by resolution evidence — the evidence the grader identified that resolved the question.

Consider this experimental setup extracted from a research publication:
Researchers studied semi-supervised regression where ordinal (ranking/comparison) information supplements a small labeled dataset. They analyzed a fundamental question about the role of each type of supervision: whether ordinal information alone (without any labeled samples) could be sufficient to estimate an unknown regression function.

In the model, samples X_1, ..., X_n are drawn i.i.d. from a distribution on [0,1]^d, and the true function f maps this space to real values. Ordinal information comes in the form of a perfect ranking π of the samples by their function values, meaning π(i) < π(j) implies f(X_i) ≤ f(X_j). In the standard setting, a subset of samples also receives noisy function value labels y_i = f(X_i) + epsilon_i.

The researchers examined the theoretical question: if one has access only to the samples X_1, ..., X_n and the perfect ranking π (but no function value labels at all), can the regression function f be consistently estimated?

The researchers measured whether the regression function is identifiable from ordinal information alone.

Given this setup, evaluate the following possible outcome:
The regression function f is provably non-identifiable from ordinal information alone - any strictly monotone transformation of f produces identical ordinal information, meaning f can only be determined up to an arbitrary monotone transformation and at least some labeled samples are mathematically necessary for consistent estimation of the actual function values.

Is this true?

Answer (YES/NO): YES